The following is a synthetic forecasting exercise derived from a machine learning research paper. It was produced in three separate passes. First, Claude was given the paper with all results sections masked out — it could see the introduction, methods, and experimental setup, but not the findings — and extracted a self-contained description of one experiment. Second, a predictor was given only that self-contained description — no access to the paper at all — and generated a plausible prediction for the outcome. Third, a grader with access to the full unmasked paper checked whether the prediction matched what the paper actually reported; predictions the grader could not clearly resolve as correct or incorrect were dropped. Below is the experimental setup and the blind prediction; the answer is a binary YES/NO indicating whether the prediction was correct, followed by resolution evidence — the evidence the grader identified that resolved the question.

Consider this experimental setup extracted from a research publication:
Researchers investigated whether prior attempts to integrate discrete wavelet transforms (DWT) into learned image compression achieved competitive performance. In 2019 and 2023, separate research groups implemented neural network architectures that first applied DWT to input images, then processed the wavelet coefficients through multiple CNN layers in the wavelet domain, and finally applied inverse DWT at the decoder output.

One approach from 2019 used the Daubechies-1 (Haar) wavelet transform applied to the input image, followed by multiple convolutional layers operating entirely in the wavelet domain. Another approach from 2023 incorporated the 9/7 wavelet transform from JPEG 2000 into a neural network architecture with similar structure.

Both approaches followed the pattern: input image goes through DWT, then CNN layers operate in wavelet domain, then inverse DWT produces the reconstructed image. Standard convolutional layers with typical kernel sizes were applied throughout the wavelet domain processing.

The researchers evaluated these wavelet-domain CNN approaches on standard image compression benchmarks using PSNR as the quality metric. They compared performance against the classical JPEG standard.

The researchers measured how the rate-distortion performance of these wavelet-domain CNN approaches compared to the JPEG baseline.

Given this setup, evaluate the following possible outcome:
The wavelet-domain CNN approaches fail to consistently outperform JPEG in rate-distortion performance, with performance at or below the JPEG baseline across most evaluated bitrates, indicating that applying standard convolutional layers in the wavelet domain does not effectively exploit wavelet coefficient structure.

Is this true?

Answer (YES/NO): YES